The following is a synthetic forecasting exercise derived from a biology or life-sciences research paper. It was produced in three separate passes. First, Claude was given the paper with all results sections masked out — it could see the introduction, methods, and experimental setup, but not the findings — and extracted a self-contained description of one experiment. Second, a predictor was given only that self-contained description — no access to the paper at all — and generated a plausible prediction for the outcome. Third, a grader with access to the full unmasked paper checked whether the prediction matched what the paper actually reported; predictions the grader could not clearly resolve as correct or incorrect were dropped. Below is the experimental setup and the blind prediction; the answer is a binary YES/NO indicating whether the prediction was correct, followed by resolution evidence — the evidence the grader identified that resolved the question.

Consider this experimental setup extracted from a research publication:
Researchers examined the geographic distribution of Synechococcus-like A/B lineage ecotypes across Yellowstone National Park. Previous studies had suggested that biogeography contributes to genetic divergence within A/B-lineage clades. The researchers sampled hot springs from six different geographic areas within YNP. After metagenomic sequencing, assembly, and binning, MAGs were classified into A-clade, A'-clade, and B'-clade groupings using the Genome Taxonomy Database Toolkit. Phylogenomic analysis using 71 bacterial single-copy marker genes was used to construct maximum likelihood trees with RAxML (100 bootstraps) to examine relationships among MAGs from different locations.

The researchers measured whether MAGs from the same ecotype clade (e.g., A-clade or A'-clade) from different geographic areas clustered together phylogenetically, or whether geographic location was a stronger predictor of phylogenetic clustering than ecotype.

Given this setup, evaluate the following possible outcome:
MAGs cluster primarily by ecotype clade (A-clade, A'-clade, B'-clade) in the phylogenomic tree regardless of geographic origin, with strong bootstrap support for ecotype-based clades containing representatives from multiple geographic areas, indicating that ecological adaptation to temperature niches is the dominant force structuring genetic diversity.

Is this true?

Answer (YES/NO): YES